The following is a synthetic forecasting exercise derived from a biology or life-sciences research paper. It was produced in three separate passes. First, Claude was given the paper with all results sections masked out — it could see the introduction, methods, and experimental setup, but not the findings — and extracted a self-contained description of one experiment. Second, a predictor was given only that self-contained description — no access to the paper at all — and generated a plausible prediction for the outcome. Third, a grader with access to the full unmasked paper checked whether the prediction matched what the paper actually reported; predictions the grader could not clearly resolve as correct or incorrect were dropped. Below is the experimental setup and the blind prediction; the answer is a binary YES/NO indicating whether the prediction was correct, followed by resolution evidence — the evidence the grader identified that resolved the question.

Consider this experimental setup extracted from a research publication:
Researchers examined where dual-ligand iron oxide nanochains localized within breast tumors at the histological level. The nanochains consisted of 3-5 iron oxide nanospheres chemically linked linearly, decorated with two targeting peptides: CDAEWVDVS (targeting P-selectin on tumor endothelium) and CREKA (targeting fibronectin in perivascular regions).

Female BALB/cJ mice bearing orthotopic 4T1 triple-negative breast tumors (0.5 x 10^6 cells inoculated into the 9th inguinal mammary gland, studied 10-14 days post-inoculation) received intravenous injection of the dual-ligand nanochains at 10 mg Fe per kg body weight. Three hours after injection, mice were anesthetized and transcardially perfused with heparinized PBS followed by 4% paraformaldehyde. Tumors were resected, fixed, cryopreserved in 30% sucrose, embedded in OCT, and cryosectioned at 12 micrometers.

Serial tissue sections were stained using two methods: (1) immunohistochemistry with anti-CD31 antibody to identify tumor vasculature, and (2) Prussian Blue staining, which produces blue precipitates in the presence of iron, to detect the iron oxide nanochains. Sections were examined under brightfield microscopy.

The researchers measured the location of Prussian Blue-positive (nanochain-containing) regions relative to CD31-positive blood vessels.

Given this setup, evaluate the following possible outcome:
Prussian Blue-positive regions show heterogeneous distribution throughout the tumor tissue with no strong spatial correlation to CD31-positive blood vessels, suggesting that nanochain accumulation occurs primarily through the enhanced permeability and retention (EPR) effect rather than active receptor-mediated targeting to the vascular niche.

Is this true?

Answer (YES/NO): NO